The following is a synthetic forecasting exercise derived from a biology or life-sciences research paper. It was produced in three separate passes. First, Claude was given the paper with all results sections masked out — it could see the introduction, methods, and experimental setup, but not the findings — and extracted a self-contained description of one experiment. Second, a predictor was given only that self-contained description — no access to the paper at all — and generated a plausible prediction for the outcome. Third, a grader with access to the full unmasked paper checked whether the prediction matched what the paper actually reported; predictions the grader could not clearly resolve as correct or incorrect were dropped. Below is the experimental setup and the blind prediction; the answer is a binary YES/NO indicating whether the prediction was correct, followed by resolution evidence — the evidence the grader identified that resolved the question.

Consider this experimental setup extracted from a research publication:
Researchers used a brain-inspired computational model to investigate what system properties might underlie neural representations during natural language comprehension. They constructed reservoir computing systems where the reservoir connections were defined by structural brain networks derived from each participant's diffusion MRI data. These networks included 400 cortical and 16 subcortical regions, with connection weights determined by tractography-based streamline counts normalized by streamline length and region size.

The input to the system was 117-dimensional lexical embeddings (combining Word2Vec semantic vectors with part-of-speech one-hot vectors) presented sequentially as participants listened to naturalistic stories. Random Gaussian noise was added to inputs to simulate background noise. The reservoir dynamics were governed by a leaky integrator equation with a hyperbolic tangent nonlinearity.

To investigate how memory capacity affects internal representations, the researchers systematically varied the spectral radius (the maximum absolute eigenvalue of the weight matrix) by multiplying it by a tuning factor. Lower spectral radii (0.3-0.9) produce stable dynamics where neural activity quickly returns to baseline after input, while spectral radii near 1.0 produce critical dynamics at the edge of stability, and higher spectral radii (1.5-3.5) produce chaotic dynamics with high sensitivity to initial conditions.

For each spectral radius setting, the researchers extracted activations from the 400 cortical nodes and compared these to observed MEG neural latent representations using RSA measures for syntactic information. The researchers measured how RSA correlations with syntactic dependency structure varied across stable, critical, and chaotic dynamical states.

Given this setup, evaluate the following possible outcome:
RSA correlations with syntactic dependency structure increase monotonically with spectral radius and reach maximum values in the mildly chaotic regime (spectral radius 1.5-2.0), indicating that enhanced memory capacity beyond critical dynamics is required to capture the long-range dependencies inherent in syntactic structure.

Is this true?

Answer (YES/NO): NO